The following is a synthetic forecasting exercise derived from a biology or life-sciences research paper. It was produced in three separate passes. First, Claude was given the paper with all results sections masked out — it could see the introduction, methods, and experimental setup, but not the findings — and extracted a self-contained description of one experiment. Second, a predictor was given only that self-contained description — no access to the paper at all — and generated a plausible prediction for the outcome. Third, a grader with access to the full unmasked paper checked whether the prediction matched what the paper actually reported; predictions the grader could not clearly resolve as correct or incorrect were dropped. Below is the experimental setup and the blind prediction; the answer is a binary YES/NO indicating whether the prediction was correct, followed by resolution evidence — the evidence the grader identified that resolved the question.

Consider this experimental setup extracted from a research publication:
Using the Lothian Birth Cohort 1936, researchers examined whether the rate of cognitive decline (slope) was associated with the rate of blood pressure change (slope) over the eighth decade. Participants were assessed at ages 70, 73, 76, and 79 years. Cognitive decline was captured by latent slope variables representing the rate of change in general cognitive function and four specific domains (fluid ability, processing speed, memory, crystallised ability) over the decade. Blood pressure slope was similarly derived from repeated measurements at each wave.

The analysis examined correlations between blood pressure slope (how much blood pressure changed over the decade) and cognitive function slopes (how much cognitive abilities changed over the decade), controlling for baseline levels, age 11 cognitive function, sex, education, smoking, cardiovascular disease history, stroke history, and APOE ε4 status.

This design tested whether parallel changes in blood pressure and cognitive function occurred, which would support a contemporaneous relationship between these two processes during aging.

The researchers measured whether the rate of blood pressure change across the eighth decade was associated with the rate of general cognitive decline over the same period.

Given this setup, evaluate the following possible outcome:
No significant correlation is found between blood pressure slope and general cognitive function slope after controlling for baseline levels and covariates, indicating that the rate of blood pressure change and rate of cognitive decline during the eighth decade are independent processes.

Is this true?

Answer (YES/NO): YES